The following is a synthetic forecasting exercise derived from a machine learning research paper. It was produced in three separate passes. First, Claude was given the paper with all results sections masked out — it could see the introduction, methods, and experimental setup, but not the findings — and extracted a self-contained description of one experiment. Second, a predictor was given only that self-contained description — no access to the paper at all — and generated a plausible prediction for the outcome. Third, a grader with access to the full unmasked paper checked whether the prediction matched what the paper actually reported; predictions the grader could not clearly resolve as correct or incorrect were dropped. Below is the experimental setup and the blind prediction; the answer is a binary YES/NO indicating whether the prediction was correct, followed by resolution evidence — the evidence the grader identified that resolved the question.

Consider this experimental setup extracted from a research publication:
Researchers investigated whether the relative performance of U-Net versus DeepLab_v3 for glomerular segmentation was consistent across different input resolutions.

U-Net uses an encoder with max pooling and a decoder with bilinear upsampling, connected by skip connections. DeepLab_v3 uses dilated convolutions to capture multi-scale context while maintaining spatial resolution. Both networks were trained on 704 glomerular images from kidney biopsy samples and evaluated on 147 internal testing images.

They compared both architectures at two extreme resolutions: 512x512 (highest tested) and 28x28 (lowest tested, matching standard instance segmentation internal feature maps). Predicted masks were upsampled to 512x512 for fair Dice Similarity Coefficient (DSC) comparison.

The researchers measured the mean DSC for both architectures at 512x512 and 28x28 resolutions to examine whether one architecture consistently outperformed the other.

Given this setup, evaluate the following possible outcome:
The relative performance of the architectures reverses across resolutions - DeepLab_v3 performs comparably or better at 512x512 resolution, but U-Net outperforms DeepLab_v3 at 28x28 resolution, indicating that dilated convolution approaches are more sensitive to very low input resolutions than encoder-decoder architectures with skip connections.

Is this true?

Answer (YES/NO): YES